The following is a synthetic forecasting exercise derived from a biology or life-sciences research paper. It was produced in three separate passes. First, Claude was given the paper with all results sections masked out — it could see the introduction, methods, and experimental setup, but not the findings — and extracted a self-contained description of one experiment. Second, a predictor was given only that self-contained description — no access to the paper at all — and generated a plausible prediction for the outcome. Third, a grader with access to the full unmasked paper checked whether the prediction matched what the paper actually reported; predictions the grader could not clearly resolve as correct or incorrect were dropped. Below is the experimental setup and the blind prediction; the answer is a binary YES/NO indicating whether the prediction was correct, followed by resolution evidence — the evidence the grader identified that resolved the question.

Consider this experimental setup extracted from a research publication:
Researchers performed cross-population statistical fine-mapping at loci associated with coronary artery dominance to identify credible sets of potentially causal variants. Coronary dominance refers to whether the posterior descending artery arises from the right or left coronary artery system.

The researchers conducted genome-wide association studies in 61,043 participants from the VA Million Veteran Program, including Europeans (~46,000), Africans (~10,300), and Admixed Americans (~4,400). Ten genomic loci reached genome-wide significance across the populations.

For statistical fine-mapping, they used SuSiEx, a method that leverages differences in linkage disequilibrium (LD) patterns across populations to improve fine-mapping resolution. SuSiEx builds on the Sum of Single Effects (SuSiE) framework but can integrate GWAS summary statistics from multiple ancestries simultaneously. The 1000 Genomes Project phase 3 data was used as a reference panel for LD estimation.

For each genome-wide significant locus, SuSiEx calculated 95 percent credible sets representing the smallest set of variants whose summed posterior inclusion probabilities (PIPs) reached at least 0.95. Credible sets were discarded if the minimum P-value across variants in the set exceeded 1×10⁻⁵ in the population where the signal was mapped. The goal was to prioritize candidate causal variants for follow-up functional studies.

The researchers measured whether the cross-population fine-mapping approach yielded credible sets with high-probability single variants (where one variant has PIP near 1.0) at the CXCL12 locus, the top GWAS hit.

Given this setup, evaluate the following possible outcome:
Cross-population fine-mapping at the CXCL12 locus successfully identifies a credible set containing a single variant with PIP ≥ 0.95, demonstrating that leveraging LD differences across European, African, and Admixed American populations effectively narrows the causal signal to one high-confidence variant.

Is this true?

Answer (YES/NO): NO